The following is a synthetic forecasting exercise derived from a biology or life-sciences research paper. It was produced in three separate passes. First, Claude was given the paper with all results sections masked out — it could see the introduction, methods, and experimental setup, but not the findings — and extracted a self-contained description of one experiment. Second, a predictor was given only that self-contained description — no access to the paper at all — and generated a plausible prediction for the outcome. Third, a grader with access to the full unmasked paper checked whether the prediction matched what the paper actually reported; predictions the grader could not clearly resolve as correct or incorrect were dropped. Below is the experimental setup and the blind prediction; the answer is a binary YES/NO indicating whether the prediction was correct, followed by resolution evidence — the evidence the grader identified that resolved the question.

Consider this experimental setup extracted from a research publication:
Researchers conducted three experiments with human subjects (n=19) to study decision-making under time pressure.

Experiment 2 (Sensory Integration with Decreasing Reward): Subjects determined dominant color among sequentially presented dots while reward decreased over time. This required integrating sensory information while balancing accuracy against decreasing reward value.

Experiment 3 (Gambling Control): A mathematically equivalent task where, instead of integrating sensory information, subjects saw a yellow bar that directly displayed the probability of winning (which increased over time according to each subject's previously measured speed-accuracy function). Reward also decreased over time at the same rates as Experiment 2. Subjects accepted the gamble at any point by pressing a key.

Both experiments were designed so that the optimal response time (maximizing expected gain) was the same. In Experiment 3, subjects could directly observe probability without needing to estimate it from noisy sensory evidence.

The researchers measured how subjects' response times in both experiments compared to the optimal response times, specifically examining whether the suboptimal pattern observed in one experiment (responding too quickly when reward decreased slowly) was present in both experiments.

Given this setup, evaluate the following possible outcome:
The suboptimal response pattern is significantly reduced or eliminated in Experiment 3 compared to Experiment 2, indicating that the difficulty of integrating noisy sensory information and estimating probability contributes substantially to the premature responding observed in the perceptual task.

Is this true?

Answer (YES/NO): YES